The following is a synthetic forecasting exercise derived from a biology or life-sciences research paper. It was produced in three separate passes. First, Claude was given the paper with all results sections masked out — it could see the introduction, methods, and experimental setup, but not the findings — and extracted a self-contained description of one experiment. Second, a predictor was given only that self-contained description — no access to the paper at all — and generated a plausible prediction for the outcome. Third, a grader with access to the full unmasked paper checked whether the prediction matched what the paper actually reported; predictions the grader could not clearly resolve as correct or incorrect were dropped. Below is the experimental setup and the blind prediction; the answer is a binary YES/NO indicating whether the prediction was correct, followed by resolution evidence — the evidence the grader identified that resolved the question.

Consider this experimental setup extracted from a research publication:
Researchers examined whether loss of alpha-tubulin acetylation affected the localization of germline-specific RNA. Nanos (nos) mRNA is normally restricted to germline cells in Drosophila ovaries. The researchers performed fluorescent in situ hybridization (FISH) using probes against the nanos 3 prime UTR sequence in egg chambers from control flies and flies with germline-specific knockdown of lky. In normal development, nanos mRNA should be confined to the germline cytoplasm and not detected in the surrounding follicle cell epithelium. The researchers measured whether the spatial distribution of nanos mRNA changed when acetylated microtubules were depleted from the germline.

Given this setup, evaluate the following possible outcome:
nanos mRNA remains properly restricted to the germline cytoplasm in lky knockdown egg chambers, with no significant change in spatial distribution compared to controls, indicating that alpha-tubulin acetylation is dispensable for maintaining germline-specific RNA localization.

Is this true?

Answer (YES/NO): NO